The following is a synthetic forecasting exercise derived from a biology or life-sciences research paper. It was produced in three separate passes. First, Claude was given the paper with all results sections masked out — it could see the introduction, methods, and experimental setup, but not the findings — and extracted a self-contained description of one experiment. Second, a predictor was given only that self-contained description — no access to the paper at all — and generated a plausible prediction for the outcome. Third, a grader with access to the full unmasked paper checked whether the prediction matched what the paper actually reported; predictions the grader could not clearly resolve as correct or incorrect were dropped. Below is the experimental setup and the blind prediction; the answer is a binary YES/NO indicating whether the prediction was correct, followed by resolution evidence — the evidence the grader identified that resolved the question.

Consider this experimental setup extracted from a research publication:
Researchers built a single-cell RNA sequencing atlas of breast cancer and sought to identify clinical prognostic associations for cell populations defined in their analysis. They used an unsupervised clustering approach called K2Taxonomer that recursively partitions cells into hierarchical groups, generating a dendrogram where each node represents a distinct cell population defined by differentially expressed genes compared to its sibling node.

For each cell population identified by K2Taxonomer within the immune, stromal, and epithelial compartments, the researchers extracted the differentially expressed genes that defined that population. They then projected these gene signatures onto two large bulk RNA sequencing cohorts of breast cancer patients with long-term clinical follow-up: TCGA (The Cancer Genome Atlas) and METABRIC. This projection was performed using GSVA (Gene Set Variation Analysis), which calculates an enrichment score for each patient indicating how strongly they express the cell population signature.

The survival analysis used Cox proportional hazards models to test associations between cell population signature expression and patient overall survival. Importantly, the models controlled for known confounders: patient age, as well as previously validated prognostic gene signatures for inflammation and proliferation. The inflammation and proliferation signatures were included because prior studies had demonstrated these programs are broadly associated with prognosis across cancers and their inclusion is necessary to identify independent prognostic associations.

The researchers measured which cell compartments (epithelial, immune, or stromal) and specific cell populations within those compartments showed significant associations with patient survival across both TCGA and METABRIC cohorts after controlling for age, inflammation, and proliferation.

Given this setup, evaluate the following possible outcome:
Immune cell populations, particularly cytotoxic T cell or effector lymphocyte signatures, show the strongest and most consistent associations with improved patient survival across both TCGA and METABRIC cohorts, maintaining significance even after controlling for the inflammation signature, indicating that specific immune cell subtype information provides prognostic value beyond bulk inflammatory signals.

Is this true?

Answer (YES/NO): NO